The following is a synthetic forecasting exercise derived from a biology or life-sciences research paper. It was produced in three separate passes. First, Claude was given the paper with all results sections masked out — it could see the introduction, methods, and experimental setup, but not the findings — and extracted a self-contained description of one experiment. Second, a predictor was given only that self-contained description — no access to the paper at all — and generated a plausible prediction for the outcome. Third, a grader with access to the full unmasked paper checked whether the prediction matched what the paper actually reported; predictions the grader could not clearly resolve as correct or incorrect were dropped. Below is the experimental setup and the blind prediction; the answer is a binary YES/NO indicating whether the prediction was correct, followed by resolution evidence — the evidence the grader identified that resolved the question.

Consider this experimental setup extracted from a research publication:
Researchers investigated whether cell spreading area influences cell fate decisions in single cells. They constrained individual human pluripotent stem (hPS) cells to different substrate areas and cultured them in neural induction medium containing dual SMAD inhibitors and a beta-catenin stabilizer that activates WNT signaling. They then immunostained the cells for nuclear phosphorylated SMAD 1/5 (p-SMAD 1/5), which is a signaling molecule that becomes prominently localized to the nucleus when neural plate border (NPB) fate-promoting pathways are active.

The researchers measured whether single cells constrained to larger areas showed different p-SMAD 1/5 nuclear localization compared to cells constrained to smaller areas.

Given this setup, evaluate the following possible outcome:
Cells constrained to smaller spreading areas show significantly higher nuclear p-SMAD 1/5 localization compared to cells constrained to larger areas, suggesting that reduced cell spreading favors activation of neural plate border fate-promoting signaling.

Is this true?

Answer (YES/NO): NO